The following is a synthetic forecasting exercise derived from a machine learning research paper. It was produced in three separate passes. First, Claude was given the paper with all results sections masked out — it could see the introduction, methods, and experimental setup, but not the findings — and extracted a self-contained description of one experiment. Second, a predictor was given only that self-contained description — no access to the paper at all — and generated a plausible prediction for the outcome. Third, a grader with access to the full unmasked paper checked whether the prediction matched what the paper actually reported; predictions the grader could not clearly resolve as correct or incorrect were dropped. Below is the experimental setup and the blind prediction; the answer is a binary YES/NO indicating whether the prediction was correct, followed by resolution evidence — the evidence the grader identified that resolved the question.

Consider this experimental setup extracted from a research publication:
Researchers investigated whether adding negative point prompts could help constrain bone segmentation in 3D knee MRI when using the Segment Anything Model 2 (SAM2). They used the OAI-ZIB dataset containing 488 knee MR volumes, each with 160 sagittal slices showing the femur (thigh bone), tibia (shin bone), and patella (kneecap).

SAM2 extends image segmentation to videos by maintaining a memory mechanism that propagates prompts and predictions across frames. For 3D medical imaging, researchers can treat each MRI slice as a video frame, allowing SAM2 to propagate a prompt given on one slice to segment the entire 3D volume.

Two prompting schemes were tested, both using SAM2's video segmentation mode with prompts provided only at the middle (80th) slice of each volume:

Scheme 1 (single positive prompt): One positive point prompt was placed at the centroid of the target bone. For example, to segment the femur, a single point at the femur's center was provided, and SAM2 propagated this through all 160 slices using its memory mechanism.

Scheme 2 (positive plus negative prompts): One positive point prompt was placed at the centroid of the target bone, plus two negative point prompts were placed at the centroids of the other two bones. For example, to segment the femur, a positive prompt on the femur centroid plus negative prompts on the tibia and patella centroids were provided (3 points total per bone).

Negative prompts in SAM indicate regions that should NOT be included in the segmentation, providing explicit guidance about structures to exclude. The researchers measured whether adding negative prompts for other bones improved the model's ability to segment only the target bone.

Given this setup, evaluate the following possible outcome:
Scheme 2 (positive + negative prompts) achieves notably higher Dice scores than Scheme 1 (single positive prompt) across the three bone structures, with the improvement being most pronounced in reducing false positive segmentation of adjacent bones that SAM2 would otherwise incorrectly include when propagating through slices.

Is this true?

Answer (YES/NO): NO